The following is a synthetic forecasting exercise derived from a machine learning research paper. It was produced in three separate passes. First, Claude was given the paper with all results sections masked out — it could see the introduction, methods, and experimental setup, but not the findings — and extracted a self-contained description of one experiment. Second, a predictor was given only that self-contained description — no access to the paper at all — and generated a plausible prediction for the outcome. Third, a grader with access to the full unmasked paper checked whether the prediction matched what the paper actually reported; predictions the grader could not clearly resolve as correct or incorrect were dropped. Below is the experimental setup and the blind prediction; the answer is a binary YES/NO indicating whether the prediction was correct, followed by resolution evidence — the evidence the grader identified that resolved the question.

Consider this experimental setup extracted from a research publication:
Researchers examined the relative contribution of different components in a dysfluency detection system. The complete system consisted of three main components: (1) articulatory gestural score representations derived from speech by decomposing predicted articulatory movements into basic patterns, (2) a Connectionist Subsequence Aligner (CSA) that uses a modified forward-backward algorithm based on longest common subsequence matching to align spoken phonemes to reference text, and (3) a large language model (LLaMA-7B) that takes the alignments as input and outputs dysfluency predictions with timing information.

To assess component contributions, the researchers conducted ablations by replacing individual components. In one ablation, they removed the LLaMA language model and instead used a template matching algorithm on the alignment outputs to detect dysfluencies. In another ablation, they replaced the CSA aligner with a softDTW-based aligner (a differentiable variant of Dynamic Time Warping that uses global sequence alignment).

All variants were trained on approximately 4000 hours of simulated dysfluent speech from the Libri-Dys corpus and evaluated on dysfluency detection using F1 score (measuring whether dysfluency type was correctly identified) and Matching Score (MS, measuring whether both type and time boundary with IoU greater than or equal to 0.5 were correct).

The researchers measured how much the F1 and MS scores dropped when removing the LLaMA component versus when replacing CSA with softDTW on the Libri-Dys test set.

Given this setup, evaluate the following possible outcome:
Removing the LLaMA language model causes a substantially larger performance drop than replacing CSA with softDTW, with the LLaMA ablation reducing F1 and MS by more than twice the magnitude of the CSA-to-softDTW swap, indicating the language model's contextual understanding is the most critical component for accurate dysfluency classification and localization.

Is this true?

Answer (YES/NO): NO